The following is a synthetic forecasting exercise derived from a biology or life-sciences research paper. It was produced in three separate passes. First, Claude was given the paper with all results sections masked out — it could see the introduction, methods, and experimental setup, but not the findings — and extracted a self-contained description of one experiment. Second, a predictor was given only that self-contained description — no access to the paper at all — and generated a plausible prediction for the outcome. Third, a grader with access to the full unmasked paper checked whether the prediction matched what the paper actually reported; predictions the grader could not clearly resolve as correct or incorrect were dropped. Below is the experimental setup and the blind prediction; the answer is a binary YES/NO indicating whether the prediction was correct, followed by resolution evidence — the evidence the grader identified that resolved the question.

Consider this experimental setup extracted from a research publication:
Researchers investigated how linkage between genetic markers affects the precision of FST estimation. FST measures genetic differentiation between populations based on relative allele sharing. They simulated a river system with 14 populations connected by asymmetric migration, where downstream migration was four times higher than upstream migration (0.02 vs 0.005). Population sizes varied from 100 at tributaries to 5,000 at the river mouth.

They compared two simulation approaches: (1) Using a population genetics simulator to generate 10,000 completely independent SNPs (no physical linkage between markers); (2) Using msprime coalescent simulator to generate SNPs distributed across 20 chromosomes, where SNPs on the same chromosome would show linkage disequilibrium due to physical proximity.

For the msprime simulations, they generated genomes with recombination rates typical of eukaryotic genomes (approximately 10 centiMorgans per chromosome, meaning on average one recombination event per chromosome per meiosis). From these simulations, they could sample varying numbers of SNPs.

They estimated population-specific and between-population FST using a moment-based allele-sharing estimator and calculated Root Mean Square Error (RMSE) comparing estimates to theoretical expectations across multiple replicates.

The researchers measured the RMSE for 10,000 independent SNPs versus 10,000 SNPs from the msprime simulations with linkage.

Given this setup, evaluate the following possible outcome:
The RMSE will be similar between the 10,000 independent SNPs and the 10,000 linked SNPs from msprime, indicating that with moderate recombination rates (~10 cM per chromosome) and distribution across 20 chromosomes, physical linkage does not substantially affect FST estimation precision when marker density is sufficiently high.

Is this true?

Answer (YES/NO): NO